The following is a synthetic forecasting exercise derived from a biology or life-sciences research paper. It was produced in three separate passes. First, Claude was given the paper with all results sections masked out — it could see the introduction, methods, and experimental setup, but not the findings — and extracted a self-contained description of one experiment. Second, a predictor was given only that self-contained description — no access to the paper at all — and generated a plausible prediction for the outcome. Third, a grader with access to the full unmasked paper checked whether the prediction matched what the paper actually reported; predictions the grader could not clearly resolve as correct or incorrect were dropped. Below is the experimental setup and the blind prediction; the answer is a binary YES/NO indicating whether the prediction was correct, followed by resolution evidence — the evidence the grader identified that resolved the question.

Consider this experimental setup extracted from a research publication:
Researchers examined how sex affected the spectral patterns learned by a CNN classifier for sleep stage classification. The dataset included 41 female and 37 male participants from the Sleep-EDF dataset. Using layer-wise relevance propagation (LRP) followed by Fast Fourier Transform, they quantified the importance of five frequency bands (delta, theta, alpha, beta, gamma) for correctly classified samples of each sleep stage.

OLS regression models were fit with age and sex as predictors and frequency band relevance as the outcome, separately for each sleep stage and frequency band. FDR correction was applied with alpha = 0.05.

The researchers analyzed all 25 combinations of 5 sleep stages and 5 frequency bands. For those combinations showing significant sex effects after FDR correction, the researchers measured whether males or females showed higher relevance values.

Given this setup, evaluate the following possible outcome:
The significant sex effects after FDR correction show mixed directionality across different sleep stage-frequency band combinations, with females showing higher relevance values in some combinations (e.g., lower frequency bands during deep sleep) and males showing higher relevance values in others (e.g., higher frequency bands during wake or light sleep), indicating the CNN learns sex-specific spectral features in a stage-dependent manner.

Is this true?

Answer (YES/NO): YES